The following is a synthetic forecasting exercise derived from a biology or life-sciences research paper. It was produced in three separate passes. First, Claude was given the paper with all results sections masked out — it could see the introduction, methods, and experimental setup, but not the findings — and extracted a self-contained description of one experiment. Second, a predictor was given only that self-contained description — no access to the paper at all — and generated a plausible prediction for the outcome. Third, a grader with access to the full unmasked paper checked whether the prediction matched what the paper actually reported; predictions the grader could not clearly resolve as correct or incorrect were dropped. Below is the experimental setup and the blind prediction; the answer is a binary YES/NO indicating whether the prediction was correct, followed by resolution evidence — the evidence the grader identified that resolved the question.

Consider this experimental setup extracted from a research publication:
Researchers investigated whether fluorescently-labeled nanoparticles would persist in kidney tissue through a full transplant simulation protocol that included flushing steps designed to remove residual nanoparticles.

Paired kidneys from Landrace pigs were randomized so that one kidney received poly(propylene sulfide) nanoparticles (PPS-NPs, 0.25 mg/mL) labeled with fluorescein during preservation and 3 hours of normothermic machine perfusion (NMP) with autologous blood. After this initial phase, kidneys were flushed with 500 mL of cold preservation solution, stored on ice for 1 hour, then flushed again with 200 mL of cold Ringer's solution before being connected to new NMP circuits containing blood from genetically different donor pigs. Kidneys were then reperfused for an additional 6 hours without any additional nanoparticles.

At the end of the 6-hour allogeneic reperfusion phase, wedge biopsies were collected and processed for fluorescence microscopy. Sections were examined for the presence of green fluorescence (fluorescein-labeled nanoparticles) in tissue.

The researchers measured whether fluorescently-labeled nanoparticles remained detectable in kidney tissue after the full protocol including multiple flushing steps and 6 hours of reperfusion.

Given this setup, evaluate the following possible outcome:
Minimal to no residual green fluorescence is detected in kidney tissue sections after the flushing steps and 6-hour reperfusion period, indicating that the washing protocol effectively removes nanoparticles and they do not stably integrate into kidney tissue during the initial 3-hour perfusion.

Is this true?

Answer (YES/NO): NO